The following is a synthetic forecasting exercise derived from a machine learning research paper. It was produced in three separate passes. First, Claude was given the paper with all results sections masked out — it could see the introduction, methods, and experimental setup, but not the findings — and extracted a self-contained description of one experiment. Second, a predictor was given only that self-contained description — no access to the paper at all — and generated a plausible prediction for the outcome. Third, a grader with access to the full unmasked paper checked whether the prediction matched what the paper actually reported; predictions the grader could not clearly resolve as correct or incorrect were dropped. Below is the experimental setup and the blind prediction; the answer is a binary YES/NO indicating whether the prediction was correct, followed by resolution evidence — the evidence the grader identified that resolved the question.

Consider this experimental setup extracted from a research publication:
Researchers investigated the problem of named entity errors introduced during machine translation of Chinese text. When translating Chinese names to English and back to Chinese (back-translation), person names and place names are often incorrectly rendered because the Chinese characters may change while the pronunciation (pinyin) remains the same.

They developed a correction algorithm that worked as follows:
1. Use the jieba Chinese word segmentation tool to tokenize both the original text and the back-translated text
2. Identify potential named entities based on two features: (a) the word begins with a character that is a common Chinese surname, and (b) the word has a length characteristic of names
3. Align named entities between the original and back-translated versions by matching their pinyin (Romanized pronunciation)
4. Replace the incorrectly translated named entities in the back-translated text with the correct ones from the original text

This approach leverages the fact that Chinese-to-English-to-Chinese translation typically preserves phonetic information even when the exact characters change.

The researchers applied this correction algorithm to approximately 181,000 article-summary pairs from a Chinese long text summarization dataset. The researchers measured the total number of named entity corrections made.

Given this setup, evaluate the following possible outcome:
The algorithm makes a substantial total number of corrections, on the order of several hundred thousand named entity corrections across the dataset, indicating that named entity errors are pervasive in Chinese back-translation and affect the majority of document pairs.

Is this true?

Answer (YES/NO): YES